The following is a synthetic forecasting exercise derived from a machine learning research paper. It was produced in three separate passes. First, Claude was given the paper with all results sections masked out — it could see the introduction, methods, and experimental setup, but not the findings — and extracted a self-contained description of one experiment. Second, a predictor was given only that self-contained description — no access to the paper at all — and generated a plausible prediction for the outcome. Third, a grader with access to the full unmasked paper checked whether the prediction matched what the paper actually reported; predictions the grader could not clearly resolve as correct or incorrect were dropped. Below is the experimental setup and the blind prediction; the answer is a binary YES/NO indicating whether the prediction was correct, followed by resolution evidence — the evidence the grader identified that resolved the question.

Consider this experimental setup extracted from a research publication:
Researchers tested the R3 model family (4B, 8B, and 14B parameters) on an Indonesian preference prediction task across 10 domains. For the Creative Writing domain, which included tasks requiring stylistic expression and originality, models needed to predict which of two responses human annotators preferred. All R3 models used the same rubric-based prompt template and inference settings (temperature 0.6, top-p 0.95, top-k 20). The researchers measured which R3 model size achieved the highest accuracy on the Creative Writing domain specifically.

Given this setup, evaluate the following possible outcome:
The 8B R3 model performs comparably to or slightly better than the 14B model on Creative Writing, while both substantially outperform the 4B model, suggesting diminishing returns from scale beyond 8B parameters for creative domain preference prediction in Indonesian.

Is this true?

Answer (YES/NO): NO